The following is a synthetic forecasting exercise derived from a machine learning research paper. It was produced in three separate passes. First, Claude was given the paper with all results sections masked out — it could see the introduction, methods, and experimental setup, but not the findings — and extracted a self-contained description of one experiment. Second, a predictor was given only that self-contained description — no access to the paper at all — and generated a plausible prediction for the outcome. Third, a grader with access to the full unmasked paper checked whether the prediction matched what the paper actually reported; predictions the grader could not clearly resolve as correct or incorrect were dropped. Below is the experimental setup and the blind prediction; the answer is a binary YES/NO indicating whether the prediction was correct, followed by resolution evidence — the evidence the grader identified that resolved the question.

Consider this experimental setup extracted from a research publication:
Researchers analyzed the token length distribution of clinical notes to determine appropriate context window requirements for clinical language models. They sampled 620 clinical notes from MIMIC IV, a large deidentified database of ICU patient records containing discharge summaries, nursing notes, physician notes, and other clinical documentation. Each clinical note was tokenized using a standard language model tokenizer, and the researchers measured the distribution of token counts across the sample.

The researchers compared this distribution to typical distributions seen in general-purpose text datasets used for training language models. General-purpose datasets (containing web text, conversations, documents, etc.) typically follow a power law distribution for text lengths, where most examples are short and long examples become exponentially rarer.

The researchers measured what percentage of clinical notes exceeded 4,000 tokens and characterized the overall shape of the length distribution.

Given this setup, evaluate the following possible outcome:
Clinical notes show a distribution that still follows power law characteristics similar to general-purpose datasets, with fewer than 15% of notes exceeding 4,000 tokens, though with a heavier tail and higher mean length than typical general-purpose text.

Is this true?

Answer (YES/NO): NO